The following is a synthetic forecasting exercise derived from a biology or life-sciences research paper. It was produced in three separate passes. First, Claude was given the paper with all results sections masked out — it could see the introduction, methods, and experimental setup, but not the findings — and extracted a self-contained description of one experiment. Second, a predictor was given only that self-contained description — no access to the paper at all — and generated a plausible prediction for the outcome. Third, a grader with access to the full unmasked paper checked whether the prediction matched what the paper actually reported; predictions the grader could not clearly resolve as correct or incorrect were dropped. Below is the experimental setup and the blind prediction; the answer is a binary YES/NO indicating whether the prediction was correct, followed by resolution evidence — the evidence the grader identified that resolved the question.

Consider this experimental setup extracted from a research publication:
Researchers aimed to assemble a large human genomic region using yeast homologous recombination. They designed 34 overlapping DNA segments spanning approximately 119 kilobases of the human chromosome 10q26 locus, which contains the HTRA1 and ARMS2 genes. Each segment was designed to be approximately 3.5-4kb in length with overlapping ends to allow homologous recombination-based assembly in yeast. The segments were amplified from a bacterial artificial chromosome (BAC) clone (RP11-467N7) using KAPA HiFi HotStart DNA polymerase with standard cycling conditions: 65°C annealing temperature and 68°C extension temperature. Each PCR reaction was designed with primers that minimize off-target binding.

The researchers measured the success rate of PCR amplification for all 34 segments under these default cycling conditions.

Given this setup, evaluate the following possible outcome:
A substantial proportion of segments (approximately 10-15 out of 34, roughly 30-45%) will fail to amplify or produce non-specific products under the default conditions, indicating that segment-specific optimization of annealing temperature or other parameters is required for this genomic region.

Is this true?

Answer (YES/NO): NO